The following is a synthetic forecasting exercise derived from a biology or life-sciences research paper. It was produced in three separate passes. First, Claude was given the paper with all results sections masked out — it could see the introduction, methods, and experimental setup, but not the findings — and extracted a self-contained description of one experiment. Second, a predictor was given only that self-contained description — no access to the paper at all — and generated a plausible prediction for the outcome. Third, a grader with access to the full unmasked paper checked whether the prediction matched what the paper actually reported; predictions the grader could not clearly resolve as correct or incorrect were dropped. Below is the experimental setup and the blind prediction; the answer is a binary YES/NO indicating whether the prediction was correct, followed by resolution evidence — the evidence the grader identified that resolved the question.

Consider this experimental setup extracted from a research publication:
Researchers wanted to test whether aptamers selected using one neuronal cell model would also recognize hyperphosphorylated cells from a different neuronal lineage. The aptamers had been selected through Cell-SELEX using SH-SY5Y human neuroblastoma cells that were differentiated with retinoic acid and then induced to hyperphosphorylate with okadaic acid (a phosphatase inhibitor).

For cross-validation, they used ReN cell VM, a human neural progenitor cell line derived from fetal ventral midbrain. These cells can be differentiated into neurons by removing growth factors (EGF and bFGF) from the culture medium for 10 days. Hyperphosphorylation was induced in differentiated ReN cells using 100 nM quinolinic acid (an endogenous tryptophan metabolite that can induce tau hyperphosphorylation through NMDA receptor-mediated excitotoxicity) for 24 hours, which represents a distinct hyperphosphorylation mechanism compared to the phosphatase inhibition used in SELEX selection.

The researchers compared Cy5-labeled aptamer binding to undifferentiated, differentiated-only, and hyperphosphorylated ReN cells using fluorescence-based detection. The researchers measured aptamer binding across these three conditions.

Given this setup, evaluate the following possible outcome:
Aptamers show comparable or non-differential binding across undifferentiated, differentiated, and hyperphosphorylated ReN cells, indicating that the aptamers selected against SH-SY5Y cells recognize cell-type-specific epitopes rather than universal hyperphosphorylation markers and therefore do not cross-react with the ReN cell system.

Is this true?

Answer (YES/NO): NO